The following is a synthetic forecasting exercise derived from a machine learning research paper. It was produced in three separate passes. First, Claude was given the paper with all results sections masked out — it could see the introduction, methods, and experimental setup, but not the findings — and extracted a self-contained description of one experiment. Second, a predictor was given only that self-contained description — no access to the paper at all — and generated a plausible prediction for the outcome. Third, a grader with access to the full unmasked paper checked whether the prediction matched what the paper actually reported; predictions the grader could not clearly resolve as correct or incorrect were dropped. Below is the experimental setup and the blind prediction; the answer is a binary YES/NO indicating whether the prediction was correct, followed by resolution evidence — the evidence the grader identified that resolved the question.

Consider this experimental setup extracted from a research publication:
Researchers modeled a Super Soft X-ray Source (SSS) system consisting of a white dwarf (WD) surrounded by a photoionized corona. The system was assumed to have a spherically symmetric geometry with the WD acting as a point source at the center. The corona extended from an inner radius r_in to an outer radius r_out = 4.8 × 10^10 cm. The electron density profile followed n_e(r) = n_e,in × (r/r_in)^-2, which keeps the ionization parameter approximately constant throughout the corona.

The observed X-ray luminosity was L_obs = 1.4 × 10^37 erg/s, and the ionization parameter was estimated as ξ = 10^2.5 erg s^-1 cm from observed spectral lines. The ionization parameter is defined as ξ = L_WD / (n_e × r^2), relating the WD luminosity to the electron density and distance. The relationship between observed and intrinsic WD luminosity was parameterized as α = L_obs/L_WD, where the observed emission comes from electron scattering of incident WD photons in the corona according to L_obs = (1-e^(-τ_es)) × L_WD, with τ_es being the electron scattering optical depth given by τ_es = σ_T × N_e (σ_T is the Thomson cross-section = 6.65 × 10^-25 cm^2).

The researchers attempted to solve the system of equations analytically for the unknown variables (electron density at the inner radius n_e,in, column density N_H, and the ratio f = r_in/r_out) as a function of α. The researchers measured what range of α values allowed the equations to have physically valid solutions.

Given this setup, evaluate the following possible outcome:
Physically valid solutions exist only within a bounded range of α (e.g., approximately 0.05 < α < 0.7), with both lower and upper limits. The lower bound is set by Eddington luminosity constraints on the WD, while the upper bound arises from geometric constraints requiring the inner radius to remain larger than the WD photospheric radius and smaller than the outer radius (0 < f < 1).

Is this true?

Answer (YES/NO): NO